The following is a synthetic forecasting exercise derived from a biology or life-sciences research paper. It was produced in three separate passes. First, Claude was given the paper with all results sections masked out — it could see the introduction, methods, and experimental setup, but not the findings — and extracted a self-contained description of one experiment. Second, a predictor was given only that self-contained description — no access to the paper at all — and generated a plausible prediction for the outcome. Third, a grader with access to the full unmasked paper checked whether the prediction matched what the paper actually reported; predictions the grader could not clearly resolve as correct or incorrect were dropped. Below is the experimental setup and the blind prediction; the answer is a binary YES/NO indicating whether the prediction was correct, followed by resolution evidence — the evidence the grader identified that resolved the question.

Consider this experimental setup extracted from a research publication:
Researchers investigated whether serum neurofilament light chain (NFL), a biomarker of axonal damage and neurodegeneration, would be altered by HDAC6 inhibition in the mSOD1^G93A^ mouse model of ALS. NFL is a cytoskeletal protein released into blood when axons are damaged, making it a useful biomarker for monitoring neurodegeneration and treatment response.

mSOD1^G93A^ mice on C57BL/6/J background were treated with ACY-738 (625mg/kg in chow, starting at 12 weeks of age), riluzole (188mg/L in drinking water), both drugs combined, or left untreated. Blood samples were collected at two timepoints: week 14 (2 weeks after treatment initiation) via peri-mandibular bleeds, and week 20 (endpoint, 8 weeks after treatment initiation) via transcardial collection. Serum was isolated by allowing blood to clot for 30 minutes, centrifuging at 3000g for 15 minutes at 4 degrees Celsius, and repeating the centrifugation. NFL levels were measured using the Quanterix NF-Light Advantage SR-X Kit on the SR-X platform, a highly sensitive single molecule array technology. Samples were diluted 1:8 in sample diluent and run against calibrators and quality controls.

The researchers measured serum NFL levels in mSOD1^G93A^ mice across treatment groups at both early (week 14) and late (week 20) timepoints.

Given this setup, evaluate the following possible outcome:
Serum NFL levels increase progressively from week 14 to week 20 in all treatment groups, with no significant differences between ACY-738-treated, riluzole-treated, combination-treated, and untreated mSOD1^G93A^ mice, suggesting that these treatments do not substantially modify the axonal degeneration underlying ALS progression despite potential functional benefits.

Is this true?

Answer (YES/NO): YES